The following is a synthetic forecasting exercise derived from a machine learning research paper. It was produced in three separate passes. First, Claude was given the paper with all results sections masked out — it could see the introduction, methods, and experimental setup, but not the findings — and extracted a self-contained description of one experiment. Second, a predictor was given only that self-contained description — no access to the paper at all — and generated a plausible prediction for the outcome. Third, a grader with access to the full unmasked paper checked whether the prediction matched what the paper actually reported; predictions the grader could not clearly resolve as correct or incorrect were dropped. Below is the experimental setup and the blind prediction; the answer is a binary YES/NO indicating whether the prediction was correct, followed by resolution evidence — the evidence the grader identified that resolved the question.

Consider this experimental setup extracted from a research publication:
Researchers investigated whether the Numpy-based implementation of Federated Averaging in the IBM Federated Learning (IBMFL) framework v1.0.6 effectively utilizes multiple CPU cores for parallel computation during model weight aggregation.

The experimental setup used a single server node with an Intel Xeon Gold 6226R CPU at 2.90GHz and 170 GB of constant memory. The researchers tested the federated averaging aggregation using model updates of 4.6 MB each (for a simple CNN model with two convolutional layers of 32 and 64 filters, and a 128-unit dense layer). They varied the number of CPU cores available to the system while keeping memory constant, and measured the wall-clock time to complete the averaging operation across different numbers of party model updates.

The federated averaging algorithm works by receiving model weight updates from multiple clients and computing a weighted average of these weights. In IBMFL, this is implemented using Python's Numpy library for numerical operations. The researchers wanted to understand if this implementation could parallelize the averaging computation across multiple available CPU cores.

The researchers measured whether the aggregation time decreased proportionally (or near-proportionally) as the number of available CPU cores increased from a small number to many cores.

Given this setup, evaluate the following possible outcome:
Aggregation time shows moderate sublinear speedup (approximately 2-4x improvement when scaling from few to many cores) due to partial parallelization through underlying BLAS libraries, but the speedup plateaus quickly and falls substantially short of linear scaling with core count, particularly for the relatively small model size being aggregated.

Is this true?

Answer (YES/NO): NO